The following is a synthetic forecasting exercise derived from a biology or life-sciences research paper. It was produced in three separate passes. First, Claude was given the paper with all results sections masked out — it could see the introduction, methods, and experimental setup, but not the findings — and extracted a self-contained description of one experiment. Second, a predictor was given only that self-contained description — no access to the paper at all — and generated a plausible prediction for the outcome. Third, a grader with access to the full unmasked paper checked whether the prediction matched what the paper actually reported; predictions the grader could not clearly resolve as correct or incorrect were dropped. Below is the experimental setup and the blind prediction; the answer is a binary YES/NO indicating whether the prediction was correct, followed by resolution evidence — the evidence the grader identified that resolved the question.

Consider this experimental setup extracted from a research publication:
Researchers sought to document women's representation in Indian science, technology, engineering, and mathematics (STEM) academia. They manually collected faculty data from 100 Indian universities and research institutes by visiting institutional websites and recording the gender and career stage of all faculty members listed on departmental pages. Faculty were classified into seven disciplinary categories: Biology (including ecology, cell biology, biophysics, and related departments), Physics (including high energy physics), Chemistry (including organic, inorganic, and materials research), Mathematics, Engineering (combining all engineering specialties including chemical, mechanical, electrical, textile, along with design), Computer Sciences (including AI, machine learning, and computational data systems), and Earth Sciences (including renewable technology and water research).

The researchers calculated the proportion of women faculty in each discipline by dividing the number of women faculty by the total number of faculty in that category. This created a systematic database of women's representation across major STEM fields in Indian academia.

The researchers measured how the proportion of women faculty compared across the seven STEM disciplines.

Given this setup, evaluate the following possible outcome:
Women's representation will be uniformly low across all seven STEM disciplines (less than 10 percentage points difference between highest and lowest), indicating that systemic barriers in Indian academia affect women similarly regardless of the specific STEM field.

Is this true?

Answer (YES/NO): NO